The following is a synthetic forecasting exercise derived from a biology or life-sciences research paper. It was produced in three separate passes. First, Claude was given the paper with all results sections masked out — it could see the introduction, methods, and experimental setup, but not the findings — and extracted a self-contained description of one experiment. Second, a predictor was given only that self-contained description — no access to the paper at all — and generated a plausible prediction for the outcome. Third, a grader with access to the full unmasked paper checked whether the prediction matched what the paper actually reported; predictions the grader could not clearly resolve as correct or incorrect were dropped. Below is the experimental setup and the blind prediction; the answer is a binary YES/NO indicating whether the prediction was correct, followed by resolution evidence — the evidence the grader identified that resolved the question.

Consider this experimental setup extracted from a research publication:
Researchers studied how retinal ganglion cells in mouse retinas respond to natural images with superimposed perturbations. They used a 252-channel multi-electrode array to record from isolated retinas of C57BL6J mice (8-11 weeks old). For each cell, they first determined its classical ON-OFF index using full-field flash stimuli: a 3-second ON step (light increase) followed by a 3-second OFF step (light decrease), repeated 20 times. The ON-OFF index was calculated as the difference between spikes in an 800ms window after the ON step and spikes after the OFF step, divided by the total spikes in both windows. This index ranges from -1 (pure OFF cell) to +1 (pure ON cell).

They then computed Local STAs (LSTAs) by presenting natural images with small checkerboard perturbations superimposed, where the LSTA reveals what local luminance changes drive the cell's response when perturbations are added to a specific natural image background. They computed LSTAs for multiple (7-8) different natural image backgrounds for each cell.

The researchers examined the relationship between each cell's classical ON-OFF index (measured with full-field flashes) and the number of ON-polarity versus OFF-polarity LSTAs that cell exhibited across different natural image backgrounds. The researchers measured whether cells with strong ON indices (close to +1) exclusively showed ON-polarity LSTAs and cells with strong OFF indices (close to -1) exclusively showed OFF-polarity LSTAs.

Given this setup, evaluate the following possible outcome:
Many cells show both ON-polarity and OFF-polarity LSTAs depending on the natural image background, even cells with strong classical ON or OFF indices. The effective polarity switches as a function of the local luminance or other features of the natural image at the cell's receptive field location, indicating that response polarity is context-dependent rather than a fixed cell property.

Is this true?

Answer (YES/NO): YES